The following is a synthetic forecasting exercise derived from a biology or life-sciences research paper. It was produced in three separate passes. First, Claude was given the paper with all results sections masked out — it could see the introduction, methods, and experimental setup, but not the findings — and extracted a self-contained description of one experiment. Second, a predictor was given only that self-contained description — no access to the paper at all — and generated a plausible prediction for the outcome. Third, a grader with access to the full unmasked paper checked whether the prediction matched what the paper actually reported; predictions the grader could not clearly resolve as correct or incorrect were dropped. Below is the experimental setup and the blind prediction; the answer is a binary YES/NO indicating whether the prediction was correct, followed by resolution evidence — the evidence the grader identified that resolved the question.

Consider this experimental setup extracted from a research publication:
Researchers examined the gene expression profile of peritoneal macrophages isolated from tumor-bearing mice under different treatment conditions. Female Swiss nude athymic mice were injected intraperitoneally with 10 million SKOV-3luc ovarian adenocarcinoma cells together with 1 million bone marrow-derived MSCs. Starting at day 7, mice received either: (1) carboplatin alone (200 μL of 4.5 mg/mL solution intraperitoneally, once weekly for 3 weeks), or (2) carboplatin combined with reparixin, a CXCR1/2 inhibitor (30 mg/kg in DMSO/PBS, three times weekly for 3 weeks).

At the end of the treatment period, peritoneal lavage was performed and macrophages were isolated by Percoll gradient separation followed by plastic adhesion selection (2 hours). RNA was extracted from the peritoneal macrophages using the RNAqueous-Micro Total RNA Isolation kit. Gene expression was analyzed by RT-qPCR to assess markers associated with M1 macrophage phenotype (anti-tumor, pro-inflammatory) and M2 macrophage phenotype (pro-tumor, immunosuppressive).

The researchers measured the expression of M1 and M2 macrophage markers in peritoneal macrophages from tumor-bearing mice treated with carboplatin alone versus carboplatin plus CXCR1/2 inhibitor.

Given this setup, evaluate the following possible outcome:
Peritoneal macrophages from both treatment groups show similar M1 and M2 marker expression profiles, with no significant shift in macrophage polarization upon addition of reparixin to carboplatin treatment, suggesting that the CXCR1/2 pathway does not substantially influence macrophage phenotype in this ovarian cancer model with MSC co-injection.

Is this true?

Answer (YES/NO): NO